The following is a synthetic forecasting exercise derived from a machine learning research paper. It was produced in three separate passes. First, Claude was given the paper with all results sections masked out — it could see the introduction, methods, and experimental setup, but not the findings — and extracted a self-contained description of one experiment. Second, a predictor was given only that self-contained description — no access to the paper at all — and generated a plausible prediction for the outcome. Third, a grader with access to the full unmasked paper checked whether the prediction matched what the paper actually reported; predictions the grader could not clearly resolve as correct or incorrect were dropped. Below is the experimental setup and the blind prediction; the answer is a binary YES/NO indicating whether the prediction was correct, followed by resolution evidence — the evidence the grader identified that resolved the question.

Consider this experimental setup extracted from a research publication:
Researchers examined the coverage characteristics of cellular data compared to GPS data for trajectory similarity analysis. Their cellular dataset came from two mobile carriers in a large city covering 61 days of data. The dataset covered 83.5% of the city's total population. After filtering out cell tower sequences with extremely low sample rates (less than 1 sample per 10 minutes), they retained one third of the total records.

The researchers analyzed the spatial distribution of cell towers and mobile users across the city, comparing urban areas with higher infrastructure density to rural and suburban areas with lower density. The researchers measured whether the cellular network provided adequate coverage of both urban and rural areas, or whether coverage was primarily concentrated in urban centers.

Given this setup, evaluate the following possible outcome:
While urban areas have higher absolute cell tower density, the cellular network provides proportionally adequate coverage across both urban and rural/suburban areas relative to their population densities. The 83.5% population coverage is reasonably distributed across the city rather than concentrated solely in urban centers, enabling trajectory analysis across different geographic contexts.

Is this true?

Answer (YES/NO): YES